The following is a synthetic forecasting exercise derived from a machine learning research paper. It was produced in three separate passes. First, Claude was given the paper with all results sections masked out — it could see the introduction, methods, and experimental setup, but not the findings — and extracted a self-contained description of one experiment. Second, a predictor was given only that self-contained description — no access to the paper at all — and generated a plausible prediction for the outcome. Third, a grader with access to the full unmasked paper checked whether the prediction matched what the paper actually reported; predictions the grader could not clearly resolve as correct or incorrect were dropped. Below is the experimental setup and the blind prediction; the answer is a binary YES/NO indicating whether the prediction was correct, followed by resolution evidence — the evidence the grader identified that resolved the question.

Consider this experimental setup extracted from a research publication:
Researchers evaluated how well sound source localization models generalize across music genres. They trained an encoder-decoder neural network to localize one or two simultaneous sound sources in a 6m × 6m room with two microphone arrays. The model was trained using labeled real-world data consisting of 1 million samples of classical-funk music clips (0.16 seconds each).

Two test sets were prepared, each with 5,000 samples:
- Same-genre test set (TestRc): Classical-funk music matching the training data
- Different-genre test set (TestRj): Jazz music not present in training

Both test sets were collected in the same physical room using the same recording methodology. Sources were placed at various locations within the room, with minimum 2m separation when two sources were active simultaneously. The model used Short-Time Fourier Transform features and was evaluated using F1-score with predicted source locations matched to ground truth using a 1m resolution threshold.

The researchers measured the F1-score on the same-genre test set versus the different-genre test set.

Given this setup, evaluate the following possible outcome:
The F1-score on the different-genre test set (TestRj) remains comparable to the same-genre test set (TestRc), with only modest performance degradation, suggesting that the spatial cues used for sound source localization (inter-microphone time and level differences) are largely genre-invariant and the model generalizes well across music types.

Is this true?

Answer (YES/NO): YES